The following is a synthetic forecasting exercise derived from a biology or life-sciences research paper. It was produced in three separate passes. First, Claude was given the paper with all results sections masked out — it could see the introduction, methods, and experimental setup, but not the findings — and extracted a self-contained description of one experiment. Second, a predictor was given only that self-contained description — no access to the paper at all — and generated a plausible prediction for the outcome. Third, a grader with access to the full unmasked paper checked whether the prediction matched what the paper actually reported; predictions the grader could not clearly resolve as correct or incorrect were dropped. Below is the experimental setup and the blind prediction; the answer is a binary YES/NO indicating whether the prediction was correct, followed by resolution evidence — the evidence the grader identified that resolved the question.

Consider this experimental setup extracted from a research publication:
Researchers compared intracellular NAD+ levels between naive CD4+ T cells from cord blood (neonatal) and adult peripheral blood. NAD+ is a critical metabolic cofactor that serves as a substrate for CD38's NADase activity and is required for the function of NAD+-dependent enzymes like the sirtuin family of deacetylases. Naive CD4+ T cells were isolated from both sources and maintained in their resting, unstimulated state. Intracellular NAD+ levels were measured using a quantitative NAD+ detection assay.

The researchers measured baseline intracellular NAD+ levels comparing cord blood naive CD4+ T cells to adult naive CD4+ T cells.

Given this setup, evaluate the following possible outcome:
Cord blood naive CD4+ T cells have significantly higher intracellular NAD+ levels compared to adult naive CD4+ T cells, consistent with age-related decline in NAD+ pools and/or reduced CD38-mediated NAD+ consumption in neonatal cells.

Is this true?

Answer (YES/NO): NO